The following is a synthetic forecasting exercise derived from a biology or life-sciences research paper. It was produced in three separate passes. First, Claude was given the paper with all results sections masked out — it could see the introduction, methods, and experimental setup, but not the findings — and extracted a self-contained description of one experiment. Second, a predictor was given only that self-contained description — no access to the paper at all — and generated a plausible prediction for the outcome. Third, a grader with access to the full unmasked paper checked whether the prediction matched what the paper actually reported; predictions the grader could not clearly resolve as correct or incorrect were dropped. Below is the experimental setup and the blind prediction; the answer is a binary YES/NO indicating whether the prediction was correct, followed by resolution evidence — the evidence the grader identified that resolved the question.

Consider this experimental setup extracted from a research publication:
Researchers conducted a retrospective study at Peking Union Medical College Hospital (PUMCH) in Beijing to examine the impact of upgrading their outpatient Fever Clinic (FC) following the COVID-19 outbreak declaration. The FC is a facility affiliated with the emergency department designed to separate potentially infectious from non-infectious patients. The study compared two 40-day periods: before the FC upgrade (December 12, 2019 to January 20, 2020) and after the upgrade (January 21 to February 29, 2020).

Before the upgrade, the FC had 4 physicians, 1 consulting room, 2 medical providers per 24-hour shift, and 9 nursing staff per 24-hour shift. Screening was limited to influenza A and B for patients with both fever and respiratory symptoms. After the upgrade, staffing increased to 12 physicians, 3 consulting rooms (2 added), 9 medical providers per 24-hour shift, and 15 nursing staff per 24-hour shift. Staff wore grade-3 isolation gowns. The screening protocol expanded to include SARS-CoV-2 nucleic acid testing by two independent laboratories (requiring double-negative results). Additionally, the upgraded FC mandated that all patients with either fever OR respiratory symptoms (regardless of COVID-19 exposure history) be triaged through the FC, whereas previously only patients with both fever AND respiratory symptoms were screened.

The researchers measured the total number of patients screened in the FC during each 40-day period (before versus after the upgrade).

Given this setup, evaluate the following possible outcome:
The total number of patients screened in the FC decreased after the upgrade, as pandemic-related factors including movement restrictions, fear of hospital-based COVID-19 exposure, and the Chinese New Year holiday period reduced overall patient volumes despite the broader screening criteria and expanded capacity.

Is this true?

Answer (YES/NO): NO